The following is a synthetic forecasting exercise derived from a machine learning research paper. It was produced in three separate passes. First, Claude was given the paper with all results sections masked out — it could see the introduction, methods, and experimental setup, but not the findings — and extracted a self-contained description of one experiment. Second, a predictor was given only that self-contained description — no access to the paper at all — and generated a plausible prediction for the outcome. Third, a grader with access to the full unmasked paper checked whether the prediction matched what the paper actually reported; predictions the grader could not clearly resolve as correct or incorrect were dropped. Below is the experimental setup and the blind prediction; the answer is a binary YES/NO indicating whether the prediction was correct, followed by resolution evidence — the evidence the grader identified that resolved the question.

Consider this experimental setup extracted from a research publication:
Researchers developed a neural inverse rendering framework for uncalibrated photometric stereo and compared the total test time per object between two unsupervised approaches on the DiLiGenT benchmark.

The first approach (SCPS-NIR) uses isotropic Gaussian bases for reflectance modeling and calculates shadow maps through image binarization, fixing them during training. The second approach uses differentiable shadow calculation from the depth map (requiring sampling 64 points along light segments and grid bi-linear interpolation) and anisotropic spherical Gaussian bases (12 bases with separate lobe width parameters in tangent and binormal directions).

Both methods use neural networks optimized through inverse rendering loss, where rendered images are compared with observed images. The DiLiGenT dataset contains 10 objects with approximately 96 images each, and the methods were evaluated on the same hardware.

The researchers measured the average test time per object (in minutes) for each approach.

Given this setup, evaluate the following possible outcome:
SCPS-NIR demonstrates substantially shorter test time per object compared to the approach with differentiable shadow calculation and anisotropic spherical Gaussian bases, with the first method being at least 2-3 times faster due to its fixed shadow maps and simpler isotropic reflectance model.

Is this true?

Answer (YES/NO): YES